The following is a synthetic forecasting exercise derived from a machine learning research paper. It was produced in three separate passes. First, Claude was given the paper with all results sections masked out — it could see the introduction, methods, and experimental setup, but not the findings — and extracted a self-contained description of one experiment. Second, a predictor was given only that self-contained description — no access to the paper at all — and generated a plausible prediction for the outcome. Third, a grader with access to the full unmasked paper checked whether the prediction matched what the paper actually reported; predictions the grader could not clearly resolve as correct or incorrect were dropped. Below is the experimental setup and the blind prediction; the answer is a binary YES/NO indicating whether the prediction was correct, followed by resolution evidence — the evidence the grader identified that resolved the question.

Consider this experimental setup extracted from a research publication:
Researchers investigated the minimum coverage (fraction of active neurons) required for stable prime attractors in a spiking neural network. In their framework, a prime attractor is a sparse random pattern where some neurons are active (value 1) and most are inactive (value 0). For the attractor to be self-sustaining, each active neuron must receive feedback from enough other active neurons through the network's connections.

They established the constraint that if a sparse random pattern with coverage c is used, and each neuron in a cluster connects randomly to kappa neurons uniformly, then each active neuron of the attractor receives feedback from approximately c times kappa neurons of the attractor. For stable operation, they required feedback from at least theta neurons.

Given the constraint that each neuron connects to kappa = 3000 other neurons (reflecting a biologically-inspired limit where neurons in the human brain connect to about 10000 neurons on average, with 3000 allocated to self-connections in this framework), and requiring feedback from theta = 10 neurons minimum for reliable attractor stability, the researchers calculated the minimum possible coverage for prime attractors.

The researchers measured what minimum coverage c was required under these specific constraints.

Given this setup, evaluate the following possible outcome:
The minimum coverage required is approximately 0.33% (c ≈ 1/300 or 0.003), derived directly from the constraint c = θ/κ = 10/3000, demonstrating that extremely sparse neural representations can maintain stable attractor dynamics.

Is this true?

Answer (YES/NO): YES